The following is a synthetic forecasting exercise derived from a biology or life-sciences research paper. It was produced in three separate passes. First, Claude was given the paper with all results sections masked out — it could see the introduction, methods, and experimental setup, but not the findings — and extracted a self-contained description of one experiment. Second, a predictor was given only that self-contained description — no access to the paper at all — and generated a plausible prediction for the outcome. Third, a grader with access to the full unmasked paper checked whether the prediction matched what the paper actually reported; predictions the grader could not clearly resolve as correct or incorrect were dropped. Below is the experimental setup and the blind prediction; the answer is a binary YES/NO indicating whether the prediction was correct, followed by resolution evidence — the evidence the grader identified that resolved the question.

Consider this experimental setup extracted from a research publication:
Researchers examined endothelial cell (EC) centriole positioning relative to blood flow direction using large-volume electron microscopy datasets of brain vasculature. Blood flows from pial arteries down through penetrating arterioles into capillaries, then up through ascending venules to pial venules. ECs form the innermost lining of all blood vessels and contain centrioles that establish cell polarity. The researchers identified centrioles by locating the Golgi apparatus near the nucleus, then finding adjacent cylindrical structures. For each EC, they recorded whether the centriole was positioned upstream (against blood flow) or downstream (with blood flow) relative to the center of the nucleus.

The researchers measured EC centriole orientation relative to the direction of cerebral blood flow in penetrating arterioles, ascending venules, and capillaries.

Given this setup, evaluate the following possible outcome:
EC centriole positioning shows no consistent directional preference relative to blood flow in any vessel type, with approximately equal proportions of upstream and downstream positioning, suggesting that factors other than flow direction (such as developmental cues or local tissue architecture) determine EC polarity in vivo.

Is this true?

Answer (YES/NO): NO